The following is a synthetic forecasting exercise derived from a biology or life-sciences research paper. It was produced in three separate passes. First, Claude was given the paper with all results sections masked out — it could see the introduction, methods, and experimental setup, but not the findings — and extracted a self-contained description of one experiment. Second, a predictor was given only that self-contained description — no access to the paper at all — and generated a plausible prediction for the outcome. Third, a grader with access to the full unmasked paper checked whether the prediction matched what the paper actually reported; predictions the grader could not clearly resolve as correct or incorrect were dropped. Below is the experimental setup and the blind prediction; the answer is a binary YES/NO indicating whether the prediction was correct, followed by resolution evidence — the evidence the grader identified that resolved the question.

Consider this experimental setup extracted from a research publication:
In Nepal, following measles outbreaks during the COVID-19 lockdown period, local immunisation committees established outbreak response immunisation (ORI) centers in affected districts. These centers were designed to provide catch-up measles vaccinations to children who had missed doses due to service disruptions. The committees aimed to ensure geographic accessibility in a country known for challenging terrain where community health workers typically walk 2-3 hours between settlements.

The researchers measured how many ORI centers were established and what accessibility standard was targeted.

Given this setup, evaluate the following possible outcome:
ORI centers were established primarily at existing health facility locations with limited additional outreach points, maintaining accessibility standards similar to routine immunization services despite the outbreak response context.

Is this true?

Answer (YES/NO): NO